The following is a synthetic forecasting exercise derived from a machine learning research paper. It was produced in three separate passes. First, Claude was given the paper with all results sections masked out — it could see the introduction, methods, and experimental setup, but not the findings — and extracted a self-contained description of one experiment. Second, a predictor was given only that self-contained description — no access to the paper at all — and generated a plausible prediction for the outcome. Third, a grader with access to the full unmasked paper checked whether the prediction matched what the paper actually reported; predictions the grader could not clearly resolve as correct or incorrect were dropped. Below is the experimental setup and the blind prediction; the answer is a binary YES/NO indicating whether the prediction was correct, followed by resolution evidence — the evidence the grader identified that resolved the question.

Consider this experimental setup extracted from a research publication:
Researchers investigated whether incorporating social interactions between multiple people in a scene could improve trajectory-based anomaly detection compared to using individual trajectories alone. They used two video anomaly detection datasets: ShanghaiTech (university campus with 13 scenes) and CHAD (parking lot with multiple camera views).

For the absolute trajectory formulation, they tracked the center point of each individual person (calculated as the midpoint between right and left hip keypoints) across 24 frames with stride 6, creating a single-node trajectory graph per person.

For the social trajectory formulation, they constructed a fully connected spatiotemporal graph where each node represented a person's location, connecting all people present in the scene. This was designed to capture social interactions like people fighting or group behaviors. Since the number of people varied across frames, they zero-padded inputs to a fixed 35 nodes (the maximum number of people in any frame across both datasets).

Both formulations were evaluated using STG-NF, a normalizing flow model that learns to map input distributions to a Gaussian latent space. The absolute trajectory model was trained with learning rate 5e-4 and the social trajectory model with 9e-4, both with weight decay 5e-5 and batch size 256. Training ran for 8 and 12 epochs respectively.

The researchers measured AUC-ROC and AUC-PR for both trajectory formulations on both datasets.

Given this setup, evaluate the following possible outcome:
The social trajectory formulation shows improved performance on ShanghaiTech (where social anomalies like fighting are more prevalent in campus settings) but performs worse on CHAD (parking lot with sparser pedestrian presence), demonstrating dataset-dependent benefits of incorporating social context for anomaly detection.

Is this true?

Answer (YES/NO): NO